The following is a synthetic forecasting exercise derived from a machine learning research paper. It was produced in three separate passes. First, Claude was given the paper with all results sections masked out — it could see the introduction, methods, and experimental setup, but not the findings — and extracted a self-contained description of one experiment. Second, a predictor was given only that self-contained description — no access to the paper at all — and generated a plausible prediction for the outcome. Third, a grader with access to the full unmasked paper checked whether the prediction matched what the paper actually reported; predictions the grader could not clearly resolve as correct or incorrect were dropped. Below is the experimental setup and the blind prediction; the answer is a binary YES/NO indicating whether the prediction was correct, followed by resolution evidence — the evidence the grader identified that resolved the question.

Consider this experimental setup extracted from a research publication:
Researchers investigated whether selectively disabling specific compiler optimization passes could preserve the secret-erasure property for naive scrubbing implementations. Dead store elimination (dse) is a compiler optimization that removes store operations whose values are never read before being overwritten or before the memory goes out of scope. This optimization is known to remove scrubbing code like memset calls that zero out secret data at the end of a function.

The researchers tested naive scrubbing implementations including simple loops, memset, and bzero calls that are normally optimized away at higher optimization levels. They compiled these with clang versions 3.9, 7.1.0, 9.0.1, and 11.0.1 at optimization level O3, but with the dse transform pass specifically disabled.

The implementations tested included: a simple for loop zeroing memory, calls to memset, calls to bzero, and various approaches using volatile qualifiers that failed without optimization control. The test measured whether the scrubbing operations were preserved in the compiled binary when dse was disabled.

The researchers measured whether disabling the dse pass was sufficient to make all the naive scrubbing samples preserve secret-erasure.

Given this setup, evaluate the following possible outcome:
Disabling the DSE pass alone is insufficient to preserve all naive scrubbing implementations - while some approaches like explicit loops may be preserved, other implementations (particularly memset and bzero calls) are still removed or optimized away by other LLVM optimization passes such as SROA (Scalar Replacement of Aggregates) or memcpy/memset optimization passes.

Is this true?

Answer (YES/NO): NO